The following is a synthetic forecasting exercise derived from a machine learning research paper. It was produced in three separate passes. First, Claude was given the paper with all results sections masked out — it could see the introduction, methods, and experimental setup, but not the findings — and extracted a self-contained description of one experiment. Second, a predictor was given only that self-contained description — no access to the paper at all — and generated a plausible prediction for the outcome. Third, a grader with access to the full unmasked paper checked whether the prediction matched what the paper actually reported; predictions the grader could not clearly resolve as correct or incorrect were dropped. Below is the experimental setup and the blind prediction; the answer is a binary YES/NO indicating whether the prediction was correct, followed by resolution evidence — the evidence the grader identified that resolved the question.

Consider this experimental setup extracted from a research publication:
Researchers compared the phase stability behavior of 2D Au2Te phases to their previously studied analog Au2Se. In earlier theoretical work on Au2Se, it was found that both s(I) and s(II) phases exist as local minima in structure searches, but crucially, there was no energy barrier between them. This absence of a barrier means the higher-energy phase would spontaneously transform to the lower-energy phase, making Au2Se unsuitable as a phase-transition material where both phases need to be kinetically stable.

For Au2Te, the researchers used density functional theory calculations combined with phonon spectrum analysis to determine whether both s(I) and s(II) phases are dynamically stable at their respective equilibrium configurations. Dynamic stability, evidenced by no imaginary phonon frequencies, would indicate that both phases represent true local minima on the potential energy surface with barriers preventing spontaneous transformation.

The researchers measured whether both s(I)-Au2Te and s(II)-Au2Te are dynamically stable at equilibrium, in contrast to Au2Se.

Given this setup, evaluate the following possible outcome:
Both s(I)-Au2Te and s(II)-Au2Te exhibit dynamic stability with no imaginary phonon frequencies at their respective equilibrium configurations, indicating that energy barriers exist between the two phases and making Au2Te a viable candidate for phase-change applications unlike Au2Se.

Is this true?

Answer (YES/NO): YES